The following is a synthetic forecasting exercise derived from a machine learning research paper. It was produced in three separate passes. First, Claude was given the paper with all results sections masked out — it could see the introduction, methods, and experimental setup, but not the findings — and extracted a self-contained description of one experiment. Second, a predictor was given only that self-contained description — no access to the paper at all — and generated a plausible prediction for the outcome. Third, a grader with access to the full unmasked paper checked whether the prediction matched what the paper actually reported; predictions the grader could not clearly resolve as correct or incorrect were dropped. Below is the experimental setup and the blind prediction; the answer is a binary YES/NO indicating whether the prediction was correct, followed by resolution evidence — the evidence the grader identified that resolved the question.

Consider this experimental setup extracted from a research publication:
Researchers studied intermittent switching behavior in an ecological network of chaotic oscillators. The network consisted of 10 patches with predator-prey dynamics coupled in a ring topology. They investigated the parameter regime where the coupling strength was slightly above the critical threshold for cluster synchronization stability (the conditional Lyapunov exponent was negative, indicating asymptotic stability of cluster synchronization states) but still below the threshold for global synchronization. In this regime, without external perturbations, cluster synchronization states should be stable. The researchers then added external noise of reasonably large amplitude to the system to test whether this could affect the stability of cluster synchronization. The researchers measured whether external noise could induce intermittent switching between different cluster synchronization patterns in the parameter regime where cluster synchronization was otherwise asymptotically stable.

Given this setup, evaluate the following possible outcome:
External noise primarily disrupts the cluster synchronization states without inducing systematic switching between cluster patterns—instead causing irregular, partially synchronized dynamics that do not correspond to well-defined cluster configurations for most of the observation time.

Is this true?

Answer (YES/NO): NO